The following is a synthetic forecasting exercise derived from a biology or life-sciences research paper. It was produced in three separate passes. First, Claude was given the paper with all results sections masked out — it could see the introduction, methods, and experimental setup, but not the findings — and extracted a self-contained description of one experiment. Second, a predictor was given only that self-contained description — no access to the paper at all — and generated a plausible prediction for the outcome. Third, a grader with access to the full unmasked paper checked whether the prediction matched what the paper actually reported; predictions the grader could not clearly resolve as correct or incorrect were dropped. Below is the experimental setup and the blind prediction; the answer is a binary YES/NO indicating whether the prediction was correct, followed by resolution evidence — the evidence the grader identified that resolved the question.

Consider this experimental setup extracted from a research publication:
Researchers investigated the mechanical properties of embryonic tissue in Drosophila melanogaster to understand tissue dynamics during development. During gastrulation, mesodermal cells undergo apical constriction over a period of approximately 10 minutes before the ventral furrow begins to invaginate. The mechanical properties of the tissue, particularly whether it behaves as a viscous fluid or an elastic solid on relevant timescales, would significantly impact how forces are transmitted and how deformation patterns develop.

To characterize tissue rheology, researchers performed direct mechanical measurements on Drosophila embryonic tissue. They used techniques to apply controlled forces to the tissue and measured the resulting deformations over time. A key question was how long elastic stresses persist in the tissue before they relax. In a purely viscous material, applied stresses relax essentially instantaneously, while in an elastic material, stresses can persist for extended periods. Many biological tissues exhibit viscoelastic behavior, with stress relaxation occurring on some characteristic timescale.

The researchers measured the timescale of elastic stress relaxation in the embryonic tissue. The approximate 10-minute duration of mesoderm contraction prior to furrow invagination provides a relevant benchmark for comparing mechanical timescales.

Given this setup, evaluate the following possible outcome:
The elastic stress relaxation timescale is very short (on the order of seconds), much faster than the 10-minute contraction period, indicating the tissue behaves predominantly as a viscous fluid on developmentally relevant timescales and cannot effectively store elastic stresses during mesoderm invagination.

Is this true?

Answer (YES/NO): NO